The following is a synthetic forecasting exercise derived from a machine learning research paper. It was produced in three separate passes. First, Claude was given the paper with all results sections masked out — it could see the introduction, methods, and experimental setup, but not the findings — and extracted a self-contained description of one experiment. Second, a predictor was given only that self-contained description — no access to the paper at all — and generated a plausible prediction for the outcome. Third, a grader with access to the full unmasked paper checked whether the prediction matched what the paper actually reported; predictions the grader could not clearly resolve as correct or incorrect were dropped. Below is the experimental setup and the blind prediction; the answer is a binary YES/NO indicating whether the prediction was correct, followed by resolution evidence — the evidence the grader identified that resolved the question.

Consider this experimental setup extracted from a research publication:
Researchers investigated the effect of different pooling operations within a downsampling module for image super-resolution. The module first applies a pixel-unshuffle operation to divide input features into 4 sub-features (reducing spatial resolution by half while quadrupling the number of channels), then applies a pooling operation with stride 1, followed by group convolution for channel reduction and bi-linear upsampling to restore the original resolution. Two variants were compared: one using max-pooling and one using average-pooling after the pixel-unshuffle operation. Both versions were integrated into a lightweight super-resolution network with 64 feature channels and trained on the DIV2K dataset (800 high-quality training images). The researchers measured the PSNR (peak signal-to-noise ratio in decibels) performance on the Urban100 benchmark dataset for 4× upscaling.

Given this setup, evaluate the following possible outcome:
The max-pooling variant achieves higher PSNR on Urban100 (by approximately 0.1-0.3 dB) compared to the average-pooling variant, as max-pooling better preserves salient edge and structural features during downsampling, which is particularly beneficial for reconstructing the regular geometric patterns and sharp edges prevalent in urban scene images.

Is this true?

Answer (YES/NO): NO